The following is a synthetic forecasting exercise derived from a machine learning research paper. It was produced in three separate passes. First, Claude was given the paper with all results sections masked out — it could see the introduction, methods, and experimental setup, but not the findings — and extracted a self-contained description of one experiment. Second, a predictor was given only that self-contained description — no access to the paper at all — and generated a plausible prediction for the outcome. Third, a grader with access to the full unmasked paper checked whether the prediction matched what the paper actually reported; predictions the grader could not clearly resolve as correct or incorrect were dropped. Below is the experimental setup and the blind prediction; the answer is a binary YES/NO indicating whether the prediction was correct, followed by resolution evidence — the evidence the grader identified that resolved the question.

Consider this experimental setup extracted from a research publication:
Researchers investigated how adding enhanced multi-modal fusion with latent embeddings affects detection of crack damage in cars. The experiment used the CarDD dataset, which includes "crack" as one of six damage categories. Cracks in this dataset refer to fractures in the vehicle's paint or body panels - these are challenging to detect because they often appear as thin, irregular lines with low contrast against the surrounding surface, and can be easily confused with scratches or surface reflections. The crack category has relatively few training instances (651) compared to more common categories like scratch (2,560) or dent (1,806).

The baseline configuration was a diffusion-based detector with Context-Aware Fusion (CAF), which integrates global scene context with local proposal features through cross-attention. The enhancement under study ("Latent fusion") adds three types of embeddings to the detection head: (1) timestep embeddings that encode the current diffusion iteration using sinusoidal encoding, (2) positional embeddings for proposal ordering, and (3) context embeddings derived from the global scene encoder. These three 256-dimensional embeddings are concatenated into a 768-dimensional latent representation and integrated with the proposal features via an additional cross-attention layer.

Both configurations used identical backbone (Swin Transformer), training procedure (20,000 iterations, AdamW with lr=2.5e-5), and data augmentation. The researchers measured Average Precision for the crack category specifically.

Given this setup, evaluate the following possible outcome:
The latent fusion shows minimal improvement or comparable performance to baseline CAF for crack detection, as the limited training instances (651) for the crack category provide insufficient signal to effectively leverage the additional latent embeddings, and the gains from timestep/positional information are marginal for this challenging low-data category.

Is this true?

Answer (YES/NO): NO